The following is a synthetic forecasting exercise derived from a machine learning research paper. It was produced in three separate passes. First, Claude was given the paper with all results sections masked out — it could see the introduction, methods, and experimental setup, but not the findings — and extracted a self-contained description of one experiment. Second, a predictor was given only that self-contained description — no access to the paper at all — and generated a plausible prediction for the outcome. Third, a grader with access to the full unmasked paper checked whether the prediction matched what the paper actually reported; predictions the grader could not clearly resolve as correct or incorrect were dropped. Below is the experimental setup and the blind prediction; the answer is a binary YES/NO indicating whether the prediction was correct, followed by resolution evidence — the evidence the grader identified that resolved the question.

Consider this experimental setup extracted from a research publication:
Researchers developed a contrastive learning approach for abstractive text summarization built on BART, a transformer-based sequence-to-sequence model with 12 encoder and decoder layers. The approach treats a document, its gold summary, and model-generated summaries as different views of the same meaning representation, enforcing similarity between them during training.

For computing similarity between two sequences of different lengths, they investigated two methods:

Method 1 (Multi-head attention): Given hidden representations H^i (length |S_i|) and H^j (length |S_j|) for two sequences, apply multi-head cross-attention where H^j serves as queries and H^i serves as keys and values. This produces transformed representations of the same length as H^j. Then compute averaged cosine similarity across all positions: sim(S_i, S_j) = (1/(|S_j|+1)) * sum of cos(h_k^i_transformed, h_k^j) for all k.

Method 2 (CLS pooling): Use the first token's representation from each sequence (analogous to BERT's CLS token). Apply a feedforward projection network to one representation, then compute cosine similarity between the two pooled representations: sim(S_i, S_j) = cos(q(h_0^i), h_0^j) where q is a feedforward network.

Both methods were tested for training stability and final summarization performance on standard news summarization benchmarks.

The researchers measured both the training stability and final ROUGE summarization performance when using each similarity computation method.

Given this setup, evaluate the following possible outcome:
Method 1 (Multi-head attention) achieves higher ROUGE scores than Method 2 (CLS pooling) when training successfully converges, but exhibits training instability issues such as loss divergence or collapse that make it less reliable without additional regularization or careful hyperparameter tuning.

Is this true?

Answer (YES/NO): NO